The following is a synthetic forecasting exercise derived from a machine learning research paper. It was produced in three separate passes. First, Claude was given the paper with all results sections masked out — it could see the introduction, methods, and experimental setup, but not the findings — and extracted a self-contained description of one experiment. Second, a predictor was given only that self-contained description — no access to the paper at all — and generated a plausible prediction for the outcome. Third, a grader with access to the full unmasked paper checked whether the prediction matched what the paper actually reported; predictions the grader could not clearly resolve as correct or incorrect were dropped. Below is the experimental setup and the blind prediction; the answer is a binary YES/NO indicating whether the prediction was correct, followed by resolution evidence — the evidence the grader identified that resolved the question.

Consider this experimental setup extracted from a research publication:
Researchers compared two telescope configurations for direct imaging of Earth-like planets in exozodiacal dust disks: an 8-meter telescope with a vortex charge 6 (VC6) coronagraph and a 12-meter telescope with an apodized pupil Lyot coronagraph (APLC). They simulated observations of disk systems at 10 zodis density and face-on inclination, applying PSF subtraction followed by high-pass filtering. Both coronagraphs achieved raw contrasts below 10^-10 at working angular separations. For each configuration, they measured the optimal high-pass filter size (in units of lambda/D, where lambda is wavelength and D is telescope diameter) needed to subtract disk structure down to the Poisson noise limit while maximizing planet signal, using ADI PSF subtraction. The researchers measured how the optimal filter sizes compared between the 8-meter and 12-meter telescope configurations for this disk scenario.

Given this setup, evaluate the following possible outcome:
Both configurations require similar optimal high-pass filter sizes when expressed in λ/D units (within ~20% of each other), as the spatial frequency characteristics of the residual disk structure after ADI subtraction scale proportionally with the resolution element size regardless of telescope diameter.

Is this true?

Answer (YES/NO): YES